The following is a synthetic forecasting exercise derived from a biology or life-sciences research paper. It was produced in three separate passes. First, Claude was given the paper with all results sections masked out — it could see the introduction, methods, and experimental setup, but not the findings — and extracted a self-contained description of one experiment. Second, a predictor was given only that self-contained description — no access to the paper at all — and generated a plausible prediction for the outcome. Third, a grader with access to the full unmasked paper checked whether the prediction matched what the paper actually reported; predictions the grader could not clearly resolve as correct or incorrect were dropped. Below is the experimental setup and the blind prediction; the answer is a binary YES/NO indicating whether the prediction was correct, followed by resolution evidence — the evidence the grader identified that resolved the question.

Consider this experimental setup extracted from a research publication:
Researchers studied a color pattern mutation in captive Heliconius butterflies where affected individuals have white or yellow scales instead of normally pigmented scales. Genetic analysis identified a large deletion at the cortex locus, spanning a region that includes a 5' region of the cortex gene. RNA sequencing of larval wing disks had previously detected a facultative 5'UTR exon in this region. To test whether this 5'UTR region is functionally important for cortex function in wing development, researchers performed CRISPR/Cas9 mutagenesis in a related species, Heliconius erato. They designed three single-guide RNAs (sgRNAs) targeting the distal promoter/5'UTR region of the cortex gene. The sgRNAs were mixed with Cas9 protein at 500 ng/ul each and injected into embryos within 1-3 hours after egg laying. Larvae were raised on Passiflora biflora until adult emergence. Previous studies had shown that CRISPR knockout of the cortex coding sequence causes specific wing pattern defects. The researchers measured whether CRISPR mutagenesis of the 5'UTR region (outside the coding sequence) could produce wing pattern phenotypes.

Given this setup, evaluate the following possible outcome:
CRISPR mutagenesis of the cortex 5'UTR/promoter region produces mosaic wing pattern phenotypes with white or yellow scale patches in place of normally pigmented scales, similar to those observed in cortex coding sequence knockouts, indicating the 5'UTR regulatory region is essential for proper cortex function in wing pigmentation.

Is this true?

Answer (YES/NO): YES